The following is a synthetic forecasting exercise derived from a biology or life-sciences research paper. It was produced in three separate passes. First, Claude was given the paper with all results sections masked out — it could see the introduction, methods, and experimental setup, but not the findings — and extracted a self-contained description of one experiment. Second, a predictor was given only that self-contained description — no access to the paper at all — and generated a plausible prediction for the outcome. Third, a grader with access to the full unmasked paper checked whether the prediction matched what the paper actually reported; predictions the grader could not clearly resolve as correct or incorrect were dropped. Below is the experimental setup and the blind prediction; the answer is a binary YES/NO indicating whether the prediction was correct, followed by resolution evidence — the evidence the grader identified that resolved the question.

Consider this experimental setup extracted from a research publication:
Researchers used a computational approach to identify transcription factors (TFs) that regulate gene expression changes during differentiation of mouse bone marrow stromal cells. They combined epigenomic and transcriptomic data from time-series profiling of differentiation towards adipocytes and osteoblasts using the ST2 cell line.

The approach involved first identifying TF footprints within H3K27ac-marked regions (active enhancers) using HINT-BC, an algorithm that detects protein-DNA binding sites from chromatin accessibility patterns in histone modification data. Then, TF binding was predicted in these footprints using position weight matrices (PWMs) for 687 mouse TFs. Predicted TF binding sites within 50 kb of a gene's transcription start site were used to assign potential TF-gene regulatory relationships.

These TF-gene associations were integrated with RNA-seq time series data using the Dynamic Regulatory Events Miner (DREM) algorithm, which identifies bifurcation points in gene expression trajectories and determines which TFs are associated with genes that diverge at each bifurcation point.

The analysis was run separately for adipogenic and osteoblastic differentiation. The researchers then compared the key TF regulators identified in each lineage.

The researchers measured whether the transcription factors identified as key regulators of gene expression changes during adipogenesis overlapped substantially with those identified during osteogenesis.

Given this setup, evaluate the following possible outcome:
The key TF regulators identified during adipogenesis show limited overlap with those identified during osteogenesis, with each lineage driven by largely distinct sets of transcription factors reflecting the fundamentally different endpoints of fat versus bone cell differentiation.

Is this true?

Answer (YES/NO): NO